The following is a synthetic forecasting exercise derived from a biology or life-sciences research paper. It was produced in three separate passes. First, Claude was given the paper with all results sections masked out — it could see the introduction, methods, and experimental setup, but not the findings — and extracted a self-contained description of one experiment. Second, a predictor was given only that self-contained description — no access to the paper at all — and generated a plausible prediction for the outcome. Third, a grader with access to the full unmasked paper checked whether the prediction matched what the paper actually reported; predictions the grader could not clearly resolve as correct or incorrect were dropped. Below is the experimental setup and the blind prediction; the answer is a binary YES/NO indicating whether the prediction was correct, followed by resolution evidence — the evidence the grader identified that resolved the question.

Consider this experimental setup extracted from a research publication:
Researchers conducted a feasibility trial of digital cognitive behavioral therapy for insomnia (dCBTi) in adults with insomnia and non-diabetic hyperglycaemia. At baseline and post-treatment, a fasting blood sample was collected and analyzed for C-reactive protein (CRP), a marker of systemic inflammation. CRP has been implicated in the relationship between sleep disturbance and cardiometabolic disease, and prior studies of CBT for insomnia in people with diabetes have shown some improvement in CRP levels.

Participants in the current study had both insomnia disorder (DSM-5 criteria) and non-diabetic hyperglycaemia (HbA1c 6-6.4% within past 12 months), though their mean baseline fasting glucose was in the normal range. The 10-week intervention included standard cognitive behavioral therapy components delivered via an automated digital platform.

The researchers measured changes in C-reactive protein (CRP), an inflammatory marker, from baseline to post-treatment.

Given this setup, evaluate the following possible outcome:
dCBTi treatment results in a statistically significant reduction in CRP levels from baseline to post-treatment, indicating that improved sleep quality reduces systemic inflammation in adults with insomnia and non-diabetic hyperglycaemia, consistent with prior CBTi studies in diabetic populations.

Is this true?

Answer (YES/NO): NO